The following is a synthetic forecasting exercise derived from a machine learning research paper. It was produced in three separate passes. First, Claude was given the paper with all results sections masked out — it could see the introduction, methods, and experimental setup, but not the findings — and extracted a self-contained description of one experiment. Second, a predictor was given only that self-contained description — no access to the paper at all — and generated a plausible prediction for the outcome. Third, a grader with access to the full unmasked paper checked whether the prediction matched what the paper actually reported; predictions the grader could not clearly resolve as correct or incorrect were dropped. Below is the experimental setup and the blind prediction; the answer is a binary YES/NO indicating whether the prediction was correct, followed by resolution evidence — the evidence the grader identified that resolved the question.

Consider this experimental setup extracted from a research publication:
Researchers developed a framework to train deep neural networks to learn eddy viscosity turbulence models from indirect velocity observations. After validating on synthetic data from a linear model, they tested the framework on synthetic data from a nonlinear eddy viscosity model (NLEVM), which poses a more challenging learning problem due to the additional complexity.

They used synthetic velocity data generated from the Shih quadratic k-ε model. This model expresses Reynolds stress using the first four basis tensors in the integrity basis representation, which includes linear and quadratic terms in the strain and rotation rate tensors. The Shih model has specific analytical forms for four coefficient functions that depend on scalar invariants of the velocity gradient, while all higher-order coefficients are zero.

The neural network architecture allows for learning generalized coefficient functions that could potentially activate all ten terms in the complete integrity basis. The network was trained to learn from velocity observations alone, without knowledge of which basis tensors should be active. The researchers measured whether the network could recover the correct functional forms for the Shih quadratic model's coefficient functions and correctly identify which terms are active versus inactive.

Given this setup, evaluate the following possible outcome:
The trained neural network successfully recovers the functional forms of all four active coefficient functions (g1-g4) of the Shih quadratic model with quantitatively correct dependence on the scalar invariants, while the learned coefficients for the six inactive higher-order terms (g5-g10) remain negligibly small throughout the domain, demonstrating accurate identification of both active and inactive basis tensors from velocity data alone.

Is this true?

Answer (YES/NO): NO